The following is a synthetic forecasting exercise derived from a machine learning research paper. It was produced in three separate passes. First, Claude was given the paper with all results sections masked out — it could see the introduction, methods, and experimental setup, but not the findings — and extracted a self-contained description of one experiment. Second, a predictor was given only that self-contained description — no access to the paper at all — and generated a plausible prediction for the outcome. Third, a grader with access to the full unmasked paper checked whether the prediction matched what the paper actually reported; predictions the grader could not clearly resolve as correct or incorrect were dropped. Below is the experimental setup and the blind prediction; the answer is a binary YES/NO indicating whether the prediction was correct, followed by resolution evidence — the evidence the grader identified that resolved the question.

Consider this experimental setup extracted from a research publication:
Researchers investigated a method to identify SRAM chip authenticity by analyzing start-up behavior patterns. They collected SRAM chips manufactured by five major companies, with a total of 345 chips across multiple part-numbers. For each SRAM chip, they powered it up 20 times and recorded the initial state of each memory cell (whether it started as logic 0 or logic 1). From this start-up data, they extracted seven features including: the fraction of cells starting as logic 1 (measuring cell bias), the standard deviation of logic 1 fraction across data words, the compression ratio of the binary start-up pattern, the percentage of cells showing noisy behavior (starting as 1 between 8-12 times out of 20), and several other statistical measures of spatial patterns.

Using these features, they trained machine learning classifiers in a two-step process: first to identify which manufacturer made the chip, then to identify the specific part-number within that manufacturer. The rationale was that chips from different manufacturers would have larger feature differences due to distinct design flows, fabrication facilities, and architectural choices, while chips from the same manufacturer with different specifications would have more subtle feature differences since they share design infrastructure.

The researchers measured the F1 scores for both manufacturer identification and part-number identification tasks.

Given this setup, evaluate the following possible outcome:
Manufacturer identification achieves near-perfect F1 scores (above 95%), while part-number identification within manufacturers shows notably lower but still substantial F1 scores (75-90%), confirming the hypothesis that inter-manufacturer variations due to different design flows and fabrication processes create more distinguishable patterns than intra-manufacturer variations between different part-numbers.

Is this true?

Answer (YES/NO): NO